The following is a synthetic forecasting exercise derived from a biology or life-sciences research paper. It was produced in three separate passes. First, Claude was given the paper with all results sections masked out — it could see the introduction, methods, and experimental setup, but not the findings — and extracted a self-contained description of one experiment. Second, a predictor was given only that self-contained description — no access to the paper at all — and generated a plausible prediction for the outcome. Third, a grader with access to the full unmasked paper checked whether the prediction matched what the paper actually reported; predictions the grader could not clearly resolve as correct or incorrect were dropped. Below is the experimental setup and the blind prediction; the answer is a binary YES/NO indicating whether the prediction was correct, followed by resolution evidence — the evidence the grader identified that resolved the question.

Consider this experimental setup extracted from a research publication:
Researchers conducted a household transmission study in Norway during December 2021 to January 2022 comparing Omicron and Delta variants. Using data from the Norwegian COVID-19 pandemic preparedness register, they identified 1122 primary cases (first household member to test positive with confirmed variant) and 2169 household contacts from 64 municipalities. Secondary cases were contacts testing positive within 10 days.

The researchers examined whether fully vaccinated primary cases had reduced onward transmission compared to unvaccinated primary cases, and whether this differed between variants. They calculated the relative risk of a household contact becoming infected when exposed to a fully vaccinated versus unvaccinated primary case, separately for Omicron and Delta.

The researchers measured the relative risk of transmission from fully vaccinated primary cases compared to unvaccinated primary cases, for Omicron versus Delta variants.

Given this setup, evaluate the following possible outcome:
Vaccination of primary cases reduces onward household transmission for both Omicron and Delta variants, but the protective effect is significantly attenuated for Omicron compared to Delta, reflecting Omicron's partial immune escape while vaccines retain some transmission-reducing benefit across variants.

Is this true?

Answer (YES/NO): NO